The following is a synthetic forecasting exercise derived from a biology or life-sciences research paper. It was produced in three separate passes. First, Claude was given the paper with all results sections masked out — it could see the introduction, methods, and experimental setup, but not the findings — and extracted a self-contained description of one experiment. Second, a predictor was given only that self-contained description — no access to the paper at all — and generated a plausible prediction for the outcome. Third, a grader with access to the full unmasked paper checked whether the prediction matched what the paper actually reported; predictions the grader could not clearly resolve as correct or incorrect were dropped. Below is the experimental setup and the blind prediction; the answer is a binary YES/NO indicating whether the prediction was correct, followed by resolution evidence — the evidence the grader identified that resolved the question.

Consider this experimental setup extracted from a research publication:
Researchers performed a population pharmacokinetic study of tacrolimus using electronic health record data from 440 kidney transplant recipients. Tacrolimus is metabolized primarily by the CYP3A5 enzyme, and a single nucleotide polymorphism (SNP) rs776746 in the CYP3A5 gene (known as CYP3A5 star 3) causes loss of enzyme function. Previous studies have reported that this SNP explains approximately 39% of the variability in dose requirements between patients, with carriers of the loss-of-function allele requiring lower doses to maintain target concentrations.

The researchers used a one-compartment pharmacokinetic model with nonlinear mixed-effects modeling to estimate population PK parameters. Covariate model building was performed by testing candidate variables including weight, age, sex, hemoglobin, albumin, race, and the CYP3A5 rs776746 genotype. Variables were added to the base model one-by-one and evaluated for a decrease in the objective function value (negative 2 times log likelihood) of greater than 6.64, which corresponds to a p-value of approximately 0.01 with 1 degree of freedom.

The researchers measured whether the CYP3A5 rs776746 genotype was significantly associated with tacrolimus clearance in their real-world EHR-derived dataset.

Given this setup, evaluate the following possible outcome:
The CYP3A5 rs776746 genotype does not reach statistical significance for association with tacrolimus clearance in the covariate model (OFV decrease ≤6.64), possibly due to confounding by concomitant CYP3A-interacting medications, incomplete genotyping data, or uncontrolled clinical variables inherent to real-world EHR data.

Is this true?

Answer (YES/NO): NO